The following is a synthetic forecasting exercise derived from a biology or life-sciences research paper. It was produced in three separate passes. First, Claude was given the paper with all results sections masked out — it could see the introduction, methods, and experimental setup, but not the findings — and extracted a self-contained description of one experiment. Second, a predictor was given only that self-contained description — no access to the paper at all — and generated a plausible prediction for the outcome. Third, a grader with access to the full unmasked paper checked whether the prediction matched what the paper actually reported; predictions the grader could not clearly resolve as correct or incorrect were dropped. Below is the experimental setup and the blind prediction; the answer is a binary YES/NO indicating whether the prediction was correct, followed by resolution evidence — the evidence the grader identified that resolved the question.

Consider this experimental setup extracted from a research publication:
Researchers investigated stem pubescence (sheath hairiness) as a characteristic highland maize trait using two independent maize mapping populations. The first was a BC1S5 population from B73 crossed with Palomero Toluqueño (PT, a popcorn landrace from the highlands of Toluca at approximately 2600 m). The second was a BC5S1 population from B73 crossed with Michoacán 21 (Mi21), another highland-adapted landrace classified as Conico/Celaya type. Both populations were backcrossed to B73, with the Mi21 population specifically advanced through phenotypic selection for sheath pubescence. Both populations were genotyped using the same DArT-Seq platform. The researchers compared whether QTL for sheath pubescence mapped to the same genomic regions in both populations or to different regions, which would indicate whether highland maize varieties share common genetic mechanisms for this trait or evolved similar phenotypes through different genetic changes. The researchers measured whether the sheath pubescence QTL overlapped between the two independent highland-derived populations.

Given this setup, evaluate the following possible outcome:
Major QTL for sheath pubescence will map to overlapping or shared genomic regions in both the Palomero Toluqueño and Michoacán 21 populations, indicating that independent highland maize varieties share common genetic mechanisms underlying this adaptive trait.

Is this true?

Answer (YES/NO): YES